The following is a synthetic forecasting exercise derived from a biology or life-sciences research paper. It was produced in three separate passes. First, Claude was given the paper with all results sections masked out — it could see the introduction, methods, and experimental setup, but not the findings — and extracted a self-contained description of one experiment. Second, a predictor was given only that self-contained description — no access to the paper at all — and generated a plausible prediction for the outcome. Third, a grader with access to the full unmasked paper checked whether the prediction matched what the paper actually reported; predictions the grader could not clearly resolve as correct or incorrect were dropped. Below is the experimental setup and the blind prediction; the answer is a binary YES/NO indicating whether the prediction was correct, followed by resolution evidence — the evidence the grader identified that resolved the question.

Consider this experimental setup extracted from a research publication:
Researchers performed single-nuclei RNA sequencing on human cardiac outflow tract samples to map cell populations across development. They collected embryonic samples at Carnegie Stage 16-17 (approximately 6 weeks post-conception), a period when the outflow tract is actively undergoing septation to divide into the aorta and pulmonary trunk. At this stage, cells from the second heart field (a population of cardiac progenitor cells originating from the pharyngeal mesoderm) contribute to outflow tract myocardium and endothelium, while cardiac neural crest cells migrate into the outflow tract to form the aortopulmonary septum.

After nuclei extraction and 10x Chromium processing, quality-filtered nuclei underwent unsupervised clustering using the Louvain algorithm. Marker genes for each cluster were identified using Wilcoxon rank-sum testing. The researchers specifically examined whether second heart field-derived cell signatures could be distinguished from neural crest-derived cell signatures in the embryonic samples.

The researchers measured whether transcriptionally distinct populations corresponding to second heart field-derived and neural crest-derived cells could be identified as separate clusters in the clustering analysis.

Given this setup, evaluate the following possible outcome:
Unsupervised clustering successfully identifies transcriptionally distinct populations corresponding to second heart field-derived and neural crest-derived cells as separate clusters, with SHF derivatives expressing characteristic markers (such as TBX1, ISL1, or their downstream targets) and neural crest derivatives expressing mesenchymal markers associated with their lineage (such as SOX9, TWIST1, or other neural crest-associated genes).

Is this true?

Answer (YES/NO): NO